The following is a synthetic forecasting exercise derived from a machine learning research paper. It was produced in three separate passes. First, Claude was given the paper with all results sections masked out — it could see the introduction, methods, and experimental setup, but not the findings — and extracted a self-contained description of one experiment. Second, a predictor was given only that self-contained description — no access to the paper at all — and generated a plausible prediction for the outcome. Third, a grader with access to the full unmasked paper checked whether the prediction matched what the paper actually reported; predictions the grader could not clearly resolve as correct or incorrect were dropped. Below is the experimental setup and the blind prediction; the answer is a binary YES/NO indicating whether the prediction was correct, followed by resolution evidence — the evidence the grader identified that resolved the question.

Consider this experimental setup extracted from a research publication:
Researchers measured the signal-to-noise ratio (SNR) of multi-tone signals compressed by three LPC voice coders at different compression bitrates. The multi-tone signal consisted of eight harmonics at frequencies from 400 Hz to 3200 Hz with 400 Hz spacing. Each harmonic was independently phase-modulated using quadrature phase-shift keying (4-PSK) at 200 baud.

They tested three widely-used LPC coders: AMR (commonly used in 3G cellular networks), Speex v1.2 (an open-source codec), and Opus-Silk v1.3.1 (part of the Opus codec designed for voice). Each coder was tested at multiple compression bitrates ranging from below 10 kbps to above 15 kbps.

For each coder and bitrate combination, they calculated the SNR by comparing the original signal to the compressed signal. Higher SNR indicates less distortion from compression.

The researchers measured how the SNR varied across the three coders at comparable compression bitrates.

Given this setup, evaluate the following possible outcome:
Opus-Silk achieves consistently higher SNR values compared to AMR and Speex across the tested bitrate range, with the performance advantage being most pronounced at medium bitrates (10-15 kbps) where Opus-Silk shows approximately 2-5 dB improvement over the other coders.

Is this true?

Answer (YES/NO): NO